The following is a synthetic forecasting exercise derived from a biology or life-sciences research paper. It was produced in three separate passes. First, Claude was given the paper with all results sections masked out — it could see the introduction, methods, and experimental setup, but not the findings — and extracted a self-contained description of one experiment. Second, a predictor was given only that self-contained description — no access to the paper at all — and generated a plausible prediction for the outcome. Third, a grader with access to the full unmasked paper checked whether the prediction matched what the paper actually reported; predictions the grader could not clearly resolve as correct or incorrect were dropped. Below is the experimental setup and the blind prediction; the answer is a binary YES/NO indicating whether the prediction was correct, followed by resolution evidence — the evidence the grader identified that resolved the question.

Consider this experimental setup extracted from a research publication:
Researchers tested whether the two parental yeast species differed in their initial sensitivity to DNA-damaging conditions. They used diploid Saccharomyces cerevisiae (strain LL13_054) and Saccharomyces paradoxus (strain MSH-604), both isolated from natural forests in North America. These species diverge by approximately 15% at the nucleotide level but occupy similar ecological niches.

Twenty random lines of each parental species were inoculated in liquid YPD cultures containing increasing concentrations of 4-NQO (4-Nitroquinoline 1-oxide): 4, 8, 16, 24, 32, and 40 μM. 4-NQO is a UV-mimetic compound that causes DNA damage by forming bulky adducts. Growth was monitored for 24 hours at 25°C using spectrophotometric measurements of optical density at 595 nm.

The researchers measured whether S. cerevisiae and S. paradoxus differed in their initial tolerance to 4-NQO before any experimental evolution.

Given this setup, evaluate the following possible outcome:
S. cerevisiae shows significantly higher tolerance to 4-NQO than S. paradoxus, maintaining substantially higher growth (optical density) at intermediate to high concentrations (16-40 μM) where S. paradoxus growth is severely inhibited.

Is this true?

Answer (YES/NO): NO